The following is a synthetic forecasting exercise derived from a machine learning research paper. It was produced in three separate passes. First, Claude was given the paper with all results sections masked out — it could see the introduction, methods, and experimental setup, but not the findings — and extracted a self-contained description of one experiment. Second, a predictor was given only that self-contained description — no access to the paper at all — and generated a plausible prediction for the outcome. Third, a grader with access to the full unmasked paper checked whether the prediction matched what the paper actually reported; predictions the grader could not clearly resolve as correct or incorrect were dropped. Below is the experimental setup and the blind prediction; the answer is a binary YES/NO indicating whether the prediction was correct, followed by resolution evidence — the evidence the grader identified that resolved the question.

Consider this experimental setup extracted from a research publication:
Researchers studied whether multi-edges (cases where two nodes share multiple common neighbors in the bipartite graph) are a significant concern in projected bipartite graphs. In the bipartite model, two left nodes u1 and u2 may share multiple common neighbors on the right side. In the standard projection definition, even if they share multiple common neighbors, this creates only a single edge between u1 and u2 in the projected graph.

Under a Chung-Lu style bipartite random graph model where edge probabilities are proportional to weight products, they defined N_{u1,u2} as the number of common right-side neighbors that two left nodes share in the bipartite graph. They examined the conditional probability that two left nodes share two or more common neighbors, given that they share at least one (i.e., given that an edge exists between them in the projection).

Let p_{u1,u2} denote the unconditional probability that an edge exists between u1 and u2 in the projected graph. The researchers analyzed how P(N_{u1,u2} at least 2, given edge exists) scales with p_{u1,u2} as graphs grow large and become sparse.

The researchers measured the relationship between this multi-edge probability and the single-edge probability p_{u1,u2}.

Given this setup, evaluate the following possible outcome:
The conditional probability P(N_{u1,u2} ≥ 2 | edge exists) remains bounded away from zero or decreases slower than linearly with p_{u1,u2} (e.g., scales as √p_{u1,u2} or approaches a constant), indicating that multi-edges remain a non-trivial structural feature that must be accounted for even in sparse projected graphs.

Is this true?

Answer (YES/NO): NO